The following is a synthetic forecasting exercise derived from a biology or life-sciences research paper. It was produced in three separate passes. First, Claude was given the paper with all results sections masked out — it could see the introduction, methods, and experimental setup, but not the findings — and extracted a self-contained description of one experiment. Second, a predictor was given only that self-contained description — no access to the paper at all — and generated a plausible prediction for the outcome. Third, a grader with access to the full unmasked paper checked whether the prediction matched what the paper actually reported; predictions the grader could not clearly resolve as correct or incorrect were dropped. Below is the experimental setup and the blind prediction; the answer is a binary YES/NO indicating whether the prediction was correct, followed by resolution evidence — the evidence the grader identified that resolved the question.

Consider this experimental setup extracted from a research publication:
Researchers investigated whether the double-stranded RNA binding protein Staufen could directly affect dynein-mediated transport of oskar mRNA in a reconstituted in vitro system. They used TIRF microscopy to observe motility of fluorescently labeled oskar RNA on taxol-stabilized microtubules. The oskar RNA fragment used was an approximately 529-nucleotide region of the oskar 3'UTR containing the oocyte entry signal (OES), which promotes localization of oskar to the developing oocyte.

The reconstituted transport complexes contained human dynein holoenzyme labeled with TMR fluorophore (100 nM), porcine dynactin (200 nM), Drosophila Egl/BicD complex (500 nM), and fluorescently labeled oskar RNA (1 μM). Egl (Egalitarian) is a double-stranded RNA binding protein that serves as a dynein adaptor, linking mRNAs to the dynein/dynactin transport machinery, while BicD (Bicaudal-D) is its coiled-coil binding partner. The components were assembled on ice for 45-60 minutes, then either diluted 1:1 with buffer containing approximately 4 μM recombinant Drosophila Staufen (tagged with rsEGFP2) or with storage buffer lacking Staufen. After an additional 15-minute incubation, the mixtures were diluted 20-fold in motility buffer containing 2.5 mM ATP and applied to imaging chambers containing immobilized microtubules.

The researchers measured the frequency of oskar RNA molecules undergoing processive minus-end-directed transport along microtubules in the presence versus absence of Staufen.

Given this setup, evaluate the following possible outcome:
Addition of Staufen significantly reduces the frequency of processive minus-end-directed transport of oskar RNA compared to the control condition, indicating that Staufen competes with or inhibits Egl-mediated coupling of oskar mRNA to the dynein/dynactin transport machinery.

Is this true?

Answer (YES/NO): YES